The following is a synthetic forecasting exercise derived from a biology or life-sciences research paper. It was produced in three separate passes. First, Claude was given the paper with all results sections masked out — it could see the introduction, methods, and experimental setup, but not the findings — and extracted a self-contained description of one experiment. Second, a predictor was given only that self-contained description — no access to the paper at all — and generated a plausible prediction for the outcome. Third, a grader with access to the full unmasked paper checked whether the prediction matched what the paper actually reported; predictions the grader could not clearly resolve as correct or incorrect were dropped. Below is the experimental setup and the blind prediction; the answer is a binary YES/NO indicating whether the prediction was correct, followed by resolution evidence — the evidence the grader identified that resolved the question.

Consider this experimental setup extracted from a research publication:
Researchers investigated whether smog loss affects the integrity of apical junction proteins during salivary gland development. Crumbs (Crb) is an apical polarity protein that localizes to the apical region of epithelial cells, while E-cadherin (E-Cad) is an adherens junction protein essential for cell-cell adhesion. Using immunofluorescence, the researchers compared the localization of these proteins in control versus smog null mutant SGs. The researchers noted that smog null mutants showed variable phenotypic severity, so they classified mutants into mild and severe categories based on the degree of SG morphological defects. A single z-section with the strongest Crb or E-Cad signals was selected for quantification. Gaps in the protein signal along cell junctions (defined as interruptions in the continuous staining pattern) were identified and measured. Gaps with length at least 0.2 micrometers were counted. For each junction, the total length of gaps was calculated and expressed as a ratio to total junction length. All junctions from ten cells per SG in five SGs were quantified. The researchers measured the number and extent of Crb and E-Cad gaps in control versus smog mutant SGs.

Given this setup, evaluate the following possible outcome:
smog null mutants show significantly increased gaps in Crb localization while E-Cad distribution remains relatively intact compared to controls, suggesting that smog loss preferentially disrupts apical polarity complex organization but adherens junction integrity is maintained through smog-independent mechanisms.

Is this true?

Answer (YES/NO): NO